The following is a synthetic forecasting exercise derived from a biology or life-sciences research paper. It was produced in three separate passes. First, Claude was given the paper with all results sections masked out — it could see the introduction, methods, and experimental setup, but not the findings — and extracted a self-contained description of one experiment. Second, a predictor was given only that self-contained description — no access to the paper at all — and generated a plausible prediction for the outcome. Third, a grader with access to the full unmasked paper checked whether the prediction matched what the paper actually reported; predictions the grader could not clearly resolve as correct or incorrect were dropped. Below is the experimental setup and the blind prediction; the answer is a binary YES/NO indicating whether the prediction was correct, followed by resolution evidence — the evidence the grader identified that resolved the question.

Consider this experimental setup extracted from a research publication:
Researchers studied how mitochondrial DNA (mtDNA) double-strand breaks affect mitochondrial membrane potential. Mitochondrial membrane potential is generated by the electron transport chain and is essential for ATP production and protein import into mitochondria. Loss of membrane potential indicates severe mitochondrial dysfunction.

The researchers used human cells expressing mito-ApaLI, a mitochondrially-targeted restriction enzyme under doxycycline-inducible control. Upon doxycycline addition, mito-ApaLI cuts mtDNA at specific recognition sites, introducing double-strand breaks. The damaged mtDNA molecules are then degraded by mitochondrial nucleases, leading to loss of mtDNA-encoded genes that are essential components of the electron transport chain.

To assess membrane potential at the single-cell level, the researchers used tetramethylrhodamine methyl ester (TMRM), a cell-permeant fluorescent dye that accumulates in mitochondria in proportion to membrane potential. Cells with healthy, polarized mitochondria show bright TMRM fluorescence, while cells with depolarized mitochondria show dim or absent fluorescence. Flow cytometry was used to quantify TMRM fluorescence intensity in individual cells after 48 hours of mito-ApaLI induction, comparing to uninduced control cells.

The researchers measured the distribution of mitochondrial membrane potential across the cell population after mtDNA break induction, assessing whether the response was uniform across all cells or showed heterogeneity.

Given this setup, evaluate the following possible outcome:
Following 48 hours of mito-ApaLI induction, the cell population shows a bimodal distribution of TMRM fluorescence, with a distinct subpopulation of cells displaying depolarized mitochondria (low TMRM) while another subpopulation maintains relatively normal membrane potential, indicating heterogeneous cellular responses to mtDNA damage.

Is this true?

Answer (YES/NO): YES